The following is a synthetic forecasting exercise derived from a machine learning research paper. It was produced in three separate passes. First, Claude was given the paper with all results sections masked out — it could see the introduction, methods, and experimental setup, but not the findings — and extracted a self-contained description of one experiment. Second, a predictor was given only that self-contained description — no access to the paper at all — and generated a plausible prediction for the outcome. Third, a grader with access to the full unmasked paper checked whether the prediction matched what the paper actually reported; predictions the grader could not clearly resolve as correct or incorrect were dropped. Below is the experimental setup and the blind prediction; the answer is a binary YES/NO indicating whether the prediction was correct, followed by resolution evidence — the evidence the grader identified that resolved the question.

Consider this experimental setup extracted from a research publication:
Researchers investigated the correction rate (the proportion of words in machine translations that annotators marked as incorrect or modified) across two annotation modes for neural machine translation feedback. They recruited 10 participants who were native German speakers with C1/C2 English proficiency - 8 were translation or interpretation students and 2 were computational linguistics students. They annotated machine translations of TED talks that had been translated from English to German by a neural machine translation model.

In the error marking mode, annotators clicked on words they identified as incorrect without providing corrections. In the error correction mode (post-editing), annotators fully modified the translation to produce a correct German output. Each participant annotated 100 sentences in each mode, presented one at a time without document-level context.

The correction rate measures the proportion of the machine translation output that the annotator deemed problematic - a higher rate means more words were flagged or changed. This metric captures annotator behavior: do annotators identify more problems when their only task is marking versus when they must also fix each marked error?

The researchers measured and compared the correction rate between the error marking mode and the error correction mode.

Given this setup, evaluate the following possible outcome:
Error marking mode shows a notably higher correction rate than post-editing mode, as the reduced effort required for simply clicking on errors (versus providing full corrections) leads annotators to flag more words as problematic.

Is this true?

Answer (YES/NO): NO